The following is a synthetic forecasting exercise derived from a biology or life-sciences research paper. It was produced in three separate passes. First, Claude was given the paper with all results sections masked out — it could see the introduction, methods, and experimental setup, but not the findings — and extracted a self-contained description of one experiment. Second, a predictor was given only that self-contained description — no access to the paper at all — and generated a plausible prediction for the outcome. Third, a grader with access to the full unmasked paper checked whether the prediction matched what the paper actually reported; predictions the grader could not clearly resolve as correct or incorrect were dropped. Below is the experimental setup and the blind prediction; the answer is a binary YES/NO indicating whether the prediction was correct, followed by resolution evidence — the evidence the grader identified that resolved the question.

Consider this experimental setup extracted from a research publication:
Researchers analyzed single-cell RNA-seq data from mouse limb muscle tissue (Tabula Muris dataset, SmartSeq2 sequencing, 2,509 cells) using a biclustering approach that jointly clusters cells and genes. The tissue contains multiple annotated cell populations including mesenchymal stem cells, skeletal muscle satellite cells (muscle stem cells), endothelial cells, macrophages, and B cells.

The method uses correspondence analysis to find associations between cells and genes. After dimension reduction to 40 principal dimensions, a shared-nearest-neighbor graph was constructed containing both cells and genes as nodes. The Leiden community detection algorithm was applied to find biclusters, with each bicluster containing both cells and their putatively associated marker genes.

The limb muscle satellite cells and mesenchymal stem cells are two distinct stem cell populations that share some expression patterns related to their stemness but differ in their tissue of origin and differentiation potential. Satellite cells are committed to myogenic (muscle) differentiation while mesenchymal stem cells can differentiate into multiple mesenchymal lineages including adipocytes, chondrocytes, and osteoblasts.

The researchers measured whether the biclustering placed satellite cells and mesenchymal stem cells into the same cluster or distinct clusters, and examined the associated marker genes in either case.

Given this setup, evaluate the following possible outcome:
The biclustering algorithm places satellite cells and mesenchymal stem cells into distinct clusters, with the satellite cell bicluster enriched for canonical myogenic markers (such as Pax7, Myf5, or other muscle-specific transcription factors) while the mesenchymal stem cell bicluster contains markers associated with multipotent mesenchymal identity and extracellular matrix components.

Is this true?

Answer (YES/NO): YES